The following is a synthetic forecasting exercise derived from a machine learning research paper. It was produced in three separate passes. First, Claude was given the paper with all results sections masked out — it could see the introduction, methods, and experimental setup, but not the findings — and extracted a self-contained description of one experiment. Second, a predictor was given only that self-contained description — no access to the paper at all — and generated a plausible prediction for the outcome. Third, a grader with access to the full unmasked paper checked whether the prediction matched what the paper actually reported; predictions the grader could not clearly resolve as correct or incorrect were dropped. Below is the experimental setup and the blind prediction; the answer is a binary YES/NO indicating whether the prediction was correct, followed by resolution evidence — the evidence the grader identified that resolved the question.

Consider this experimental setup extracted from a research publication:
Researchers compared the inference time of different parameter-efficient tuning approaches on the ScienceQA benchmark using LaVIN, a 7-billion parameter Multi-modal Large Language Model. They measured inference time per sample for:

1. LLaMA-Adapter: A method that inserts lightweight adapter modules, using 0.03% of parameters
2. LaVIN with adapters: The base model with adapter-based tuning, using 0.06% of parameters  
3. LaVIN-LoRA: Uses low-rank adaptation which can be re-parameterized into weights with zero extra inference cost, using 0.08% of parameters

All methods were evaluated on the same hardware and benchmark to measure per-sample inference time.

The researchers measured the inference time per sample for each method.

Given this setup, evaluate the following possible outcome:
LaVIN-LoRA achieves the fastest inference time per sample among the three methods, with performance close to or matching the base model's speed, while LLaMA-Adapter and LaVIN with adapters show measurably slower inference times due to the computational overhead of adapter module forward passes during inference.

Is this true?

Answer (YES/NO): YES